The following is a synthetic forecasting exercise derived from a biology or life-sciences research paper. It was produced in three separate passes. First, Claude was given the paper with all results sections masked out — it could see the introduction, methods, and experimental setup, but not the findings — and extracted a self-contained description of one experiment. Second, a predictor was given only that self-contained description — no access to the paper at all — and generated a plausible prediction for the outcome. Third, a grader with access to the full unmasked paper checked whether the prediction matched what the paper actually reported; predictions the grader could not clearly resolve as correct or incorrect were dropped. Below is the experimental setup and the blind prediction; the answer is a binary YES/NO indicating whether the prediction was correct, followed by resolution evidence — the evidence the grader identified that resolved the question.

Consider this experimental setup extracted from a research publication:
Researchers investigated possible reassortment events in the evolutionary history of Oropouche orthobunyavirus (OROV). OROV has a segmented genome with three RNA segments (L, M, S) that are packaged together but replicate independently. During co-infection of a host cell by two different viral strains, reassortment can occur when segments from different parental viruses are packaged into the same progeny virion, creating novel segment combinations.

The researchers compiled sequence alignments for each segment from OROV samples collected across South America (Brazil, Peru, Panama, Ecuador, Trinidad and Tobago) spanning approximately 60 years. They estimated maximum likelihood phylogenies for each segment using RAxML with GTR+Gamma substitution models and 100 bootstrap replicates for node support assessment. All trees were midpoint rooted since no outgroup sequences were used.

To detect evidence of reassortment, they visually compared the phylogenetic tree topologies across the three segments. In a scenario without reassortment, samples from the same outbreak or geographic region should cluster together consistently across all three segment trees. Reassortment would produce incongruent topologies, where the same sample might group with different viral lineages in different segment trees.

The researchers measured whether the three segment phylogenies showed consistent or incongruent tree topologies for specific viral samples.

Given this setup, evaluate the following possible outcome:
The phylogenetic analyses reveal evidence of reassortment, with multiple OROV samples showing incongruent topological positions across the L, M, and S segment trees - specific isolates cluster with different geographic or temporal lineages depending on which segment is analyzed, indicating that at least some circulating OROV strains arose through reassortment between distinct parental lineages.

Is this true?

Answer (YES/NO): YES